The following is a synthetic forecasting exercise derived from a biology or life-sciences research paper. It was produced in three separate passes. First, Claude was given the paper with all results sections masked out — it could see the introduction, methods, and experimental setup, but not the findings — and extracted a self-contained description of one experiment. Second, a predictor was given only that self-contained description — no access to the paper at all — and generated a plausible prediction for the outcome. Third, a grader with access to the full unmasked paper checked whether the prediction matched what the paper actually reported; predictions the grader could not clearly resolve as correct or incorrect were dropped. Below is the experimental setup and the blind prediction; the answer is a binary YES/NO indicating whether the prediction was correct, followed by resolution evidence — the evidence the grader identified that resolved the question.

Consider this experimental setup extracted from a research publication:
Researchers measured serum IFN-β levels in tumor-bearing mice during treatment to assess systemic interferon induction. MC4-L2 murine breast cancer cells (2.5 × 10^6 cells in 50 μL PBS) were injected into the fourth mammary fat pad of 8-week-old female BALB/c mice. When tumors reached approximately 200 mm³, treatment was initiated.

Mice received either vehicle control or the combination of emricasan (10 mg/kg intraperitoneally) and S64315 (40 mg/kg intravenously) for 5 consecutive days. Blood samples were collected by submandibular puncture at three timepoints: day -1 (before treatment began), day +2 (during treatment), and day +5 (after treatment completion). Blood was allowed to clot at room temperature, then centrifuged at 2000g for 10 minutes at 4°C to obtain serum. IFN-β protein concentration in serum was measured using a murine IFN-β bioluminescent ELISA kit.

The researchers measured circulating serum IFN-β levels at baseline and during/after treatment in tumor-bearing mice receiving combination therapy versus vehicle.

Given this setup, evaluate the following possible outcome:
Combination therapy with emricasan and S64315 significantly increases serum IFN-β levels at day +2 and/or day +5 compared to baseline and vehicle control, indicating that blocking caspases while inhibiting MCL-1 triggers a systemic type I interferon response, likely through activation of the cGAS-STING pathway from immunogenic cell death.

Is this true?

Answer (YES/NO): YES